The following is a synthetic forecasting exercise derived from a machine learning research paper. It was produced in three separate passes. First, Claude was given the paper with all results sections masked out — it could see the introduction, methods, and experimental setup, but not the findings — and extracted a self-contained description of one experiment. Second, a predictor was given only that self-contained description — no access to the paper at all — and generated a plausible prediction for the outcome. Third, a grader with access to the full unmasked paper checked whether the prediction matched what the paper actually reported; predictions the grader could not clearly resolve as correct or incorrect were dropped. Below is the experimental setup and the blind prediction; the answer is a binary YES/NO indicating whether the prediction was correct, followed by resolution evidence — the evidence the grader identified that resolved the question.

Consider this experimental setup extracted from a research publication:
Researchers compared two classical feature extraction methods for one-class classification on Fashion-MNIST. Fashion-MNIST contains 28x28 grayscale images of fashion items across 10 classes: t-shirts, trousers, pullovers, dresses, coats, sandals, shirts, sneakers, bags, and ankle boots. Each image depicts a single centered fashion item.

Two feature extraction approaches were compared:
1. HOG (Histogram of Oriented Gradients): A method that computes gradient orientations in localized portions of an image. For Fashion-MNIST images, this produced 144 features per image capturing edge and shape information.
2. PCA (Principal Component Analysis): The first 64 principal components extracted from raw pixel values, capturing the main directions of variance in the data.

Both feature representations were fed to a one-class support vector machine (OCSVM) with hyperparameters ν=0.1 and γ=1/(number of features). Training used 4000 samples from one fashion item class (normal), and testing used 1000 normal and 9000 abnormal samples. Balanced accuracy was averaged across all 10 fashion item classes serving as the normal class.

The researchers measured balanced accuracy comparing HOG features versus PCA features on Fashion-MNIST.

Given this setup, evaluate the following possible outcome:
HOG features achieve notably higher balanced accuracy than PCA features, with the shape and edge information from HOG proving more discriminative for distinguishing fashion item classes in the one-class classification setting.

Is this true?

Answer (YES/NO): NO